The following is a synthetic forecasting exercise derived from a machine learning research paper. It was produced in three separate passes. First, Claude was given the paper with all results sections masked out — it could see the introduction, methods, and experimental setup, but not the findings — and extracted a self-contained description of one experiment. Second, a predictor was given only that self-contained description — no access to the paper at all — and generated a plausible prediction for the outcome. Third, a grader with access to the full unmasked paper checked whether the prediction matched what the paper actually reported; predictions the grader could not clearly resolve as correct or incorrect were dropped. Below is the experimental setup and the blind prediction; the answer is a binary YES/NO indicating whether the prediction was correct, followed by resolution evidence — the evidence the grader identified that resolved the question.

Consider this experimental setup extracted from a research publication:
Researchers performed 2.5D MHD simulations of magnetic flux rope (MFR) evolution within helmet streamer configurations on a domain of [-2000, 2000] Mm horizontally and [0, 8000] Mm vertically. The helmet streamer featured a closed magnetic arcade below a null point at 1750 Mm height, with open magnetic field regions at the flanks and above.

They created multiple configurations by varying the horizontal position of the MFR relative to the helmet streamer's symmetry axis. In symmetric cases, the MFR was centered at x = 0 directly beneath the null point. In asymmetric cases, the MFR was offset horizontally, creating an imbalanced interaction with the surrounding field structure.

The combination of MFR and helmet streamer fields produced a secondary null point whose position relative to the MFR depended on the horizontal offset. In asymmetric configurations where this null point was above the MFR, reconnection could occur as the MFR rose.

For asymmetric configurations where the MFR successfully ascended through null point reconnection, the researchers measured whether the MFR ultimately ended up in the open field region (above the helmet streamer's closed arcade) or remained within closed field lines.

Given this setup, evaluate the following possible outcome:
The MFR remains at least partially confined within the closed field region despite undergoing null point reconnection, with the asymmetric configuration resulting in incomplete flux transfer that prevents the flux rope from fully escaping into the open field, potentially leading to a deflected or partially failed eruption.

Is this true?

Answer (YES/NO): NO